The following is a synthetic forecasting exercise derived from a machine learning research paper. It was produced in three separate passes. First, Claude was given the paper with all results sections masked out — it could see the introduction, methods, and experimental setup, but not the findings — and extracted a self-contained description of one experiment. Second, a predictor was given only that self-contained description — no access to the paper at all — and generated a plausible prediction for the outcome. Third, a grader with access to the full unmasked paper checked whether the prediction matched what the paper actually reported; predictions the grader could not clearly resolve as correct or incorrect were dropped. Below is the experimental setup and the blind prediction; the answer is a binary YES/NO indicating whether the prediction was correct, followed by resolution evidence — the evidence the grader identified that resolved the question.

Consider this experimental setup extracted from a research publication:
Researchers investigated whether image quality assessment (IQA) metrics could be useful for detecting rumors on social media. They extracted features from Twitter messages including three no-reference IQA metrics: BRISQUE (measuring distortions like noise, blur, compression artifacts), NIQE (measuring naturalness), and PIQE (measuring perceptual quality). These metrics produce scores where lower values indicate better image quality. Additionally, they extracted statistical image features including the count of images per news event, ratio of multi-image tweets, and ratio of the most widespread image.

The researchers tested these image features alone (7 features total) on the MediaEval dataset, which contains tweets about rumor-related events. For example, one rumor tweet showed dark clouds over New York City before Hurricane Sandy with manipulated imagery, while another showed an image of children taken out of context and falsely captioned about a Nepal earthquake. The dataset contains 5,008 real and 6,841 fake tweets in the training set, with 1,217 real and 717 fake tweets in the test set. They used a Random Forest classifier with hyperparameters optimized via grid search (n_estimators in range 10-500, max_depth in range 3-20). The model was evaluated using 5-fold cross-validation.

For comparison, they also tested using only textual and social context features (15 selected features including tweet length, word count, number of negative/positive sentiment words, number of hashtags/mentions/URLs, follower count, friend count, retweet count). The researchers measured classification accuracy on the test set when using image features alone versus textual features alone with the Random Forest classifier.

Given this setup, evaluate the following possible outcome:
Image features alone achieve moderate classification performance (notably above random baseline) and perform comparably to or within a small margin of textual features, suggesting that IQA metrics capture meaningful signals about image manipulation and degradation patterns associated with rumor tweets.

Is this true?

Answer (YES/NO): NO